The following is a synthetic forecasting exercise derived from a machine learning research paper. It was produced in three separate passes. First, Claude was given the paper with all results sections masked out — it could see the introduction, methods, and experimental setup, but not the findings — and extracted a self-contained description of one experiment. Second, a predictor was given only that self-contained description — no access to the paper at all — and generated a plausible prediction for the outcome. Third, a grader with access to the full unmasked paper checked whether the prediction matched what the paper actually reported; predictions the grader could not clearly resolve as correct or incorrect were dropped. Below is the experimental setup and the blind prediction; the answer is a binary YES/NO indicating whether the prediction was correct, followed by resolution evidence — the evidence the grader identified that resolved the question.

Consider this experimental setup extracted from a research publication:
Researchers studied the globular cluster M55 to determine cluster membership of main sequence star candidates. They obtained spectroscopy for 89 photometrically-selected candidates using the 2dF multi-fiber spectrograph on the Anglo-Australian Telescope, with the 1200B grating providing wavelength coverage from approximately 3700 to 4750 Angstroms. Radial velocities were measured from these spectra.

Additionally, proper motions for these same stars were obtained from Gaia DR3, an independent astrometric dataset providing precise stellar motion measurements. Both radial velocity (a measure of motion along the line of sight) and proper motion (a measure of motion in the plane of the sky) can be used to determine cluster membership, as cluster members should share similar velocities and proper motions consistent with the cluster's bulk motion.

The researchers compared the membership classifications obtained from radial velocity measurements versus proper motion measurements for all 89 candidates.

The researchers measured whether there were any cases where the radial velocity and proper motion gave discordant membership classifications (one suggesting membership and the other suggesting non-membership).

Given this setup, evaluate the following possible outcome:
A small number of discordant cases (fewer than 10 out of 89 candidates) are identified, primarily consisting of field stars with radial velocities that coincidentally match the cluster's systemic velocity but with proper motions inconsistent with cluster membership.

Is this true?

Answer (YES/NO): YES